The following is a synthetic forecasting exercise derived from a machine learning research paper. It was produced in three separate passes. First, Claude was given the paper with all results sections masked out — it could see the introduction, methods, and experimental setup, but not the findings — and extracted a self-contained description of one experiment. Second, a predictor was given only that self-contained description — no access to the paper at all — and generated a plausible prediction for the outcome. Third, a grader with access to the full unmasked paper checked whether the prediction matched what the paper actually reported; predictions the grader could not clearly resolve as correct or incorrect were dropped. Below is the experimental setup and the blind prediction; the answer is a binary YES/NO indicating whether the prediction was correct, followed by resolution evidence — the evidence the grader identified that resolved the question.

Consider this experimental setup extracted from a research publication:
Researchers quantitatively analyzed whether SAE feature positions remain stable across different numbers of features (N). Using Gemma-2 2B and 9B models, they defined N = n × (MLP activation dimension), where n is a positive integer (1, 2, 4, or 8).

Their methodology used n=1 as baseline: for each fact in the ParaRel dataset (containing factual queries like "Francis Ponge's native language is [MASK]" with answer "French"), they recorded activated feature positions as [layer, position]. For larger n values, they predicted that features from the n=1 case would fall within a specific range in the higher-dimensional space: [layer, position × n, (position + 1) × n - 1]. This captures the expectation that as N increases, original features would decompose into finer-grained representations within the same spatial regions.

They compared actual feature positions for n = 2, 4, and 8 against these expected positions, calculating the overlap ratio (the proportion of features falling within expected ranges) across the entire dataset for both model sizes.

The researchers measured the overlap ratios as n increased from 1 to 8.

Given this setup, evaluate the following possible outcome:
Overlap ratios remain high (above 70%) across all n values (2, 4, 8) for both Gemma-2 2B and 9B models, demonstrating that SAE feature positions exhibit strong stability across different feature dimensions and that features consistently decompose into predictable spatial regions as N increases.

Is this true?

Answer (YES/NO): YES